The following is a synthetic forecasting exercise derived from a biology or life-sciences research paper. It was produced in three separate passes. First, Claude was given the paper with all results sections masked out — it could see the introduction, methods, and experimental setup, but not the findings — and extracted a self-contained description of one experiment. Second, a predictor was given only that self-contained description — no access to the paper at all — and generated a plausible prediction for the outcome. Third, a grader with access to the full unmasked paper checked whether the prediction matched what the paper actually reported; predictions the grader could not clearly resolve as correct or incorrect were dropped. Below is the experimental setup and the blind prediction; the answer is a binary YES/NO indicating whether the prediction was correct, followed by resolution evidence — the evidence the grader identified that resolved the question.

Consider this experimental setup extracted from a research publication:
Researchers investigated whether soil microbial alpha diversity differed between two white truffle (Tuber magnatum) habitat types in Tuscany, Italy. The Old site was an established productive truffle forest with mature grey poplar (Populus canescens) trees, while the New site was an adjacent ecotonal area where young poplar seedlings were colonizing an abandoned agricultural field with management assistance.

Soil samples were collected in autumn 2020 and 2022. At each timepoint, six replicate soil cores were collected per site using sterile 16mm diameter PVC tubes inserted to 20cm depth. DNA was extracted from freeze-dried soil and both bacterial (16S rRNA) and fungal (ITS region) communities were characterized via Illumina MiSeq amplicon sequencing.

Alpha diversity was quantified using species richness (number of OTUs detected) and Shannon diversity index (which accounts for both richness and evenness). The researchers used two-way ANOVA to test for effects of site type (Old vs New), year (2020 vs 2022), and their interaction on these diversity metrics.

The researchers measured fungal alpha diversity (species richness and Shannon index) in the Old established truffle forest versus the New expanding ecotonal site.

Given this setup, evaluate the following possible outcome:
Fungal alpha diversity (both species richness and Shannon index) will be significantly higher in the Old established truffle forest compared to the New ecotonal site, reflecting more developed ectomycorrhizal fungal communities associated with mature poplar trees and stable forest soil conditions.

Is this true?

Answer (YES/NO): NO